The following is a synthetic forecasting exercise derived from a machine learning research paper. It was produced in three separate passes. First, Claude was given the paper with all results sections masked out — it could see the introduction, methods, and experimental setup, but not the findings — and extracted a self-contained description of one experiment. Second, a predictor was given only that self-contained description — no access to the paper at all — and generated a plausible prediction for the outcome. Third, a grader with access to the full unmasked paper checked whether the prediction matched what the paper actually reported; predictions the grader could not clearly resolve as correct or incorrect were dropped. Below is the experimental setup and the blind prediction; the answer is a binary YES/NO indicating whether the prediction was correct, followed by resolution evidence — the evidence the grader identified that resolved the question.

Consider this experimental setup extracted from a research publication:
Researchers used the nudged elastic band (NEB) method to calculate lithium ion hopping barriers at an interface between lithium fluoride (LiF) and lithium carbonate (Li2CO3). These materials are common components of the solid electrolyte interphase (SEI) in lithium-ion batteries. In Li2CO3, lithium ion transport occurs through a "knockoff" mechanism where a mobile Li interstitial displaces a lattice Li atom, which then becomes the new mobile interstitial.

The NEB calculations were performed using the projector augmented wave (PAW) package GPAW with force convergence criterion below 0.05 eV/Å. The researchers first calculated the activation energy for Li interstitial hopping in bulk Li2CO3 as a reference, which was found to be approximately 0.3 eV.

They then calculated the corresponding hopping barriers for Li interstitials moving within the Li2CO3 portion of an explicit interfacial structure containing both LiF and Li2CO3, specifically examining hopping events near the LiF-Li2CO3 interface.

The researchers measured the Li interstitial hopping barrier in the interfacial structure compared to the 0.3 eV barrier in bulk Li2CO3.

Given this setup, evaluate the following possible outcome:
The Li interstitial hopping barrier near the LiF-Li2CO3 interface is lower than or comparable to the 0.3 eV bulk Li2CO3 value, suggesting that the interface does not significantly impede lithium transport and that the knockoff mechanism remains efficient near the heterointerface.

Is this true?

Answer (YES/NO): YES